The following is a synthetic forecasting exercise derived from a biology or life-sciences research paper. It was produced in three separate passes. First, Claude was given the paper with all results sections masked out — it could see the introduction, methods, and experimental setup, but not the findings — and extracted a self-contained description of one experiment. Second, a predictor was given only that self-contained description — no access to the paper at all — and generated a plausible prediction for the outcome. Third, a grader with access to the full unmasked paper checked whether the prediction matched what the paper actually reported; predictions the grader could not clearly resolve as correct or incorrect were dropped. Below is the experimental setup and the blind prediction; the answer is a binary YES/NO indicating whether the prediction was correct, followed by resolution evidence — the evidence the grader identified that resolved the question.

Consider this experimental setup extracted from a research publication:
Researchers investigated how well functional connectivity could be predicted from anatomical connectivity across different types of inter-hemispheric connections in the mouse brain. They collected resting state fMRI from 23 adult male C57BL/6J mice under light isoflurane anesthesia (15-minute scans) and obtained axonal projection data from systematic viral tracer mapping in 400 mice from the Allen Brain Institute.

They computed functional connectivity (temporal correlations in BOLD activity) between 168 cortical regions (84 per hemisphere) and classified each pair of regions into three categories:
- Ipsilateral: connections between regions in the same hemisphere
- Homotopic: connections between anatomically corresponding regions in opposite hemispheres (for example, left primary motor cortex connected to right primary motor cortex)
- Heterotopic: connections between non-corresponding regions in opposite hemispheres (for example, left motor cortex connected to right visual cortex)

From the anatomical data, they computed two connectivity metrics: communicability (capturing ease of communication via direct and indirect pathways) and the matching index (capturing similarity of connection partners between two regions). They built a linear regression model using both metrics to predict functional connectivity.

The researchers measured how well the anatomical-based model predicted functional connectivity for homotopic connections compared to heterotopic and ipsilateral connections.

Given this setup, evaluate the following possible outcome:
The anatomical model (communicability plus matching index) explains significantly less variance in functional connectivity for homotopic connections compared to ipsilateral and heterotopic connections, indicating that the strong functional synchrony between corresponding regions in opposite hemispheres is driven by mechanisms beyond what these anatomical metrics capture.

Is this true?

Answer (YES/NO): YES